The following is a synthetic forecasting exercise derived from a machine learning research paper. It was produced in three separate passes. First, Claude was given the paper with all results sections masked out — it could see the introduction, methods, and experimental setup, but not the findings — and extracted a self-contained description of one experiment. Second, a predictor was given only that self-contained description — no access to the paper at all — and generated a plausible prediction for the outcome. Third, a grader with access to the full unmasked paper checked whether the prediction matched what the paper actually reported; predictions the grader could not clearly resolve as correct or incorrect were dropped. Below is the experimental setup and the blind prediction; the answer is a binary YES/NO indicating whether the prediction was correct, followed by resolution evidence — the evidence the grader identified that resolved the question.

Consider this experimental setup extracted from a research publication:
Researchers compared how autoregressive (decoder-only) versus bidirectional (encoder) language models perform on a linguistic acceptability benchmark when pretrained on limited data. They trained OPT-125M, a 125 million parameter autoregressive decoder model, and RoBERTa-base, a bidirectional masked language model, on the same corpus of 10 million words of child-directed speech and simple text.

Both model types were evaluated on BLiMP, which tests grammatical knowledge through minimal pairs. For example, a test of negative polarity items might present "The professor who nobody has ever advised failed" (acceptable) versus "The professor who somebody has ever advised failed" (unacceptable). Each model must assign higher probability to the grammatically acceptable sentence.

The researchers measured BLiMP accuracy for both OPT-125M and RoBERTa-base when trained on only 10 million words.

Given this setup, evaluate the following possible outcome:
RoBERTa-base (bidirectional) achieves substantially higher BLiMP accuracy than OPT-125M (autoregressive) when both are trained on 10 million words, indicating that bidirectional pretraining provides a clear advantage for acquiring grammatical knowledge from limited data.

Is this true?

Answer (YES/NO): YES